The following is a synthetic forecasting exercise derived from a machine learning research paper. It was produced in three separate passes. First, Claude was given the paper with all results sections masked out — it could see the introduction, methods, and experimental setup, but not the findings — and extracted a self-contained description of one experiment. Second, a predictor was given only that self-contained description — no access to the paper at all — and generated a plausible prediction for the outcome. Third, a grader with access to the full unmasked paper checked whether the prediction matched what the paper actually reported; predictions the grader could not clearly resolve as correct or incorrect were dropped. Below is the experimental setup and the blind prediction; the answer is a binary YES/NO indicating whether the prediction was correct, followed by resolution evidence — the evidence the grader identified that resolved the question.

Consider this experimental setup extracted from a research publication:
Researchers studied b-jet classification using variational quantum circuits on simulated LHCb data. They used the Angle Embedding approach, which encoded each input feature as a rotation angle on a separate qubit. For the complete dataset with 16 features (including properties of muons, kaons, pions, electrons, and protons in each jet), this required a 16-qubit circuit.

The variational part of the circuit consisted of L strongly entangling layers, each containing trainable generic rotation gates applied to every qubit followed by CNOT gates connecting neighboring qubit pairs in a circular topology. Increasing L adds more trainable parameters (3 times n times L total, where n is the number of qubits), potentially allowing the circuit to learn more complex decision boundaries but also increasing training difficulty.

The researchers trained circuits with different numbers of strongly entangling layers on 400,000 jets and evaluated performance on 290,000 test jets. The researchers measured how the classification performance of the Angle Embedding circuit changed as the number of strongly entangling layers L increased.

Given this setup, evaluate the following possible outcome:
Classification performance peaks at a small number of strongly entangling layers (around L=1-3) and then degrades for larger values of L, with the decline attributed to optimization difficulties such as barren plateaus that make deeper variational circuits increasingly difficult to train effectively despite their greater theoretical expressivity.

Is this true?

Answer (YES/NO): NO